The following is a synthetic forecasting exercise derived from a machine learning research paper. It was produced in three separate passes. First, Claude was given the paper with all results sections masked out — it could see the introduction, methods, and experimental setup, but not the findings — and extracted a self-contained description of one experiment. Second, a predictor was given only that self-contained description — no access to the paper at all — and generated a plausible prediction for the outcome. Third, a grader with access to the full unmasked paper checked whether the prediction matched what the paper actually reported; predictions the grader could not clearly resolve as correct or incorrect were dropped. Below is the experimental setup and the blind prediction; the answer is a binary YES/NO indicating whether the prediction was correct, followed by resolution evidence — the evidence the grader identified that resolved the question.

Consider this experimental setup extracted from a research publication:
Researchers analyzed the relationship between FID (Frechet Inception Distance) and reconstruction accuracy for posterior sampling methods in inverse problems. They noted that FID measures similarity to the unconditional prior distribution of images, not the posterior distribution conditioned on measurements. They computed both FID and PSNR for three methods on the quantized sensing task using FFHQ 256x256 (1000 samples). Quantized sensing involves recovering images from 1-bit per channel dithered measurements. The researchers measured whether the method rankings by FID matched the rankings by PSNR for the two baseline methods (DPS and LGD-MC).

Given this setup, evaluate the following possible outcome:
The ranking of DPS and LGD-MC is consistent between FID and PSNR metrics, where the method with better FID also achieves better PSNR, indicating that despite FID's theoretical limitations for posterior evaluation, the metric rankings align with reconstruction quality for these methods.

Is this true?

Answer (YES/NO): YES